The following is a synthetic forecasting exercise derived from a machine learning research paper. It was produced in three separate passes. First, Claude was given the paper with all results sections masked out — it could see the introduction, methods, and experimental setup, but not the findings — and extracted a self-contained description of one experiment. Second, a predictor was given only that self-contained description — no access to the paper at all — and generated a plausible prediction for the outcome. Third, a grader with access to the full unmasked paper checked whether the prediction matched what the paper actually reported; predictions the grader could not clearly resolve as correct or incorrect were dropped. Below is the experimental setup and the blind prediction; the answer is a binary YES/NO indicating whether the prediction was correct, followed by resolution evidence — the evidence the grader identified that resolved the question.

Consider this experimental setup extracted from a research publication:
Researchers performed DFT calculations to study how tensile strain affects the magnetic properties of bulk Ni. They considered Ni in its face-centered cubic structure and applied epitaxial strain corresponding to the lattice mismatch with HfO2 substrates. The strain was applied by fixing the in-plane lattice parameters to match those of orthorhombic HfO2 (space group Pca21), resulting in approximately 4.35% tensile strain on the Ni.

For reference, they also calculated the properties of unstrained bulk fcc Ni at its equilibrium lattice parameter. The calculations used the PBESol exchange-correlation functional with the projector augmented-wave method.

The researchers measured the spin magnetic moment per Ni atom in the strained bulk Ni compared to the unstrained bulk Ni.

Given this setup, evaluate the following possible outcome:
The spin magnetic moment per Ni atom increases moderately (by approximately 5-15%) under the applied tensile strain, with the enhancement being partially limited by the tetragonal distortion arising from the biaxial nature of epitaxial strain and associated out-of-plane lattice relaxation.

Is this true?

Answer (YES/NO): NO